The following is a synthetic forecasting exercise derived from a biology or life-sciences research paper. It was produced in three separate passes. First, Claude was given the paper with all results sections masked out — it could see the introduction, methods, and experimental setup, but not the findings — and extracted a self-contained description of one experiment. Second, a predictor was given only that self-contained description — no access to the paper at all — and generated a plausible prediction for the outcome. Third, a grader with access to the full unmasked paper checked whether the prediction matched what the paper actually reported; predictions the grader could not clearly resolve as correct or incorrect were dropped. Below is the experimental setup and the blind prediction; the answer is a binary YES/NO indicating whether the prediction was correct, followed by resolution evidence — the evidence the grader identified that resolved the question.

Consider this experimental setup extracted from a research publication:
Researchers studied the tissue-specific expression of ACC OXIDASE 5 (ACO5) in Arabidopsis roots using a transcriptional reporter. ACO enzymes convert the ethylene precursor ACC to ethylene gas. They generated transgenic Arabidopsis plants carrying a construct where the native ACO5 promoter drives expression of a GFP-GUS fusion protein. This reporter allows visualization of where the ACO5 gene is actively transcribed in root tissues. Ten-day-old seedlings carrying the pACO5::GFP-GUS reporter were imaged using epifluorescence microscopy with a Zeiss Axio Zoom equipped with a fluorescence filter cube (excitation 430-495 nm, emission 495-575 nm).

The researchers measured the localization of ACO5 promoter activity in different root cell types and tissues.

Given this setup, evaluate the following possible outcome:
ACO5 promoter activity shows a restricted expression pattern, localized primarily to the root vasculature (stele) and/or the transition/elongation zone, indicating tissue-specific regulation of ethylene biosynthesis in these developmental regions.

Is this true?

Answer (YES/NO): NO